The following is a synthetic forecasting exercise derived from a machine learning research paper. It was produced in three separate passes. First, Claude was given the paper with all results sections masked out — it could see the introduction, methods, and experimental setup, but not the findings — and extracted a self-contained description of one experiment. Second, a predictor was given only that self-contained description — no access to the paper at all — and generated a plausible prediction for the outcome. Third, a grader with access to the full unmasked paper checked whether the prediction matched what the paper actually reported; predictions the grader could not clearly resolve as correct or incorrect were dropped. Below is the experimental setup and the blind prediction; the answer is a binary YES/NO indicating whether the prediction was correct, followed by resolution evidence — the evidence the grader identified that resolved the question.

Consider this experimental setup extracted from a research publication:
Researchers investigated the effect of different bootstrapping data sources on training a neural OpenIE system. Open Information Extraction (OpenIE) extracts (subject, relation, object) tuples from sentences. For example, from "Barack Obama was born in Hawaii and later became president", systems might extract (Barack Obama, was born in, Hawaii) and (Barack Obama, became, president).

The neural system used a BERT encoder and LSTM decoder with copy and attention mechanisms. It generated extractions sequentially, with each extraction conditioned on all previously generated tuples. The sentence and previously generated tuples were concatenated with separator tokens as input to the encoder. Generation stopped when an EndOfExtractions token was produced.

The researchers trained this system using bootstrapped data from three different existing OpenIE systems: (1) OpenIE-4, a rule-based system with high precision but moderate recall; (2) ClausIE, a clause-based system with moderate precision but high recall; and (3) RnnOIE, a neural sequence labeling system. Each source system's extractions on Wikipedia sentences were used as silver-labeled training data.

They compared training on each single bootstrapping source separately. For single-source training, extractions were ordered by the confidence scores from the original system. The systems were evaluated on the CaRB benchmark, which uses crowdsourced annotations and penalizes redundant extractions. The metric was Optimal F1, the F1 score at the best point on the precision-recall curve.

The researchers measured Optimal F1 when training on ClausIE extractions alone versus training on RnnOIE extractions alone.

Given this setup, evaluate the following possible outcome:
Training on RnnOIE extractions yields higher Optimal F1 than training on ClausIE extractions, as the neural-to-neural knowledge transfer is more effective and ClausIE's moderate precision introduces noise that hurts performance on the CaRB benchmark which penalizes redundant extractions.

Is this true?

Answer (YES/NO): YES